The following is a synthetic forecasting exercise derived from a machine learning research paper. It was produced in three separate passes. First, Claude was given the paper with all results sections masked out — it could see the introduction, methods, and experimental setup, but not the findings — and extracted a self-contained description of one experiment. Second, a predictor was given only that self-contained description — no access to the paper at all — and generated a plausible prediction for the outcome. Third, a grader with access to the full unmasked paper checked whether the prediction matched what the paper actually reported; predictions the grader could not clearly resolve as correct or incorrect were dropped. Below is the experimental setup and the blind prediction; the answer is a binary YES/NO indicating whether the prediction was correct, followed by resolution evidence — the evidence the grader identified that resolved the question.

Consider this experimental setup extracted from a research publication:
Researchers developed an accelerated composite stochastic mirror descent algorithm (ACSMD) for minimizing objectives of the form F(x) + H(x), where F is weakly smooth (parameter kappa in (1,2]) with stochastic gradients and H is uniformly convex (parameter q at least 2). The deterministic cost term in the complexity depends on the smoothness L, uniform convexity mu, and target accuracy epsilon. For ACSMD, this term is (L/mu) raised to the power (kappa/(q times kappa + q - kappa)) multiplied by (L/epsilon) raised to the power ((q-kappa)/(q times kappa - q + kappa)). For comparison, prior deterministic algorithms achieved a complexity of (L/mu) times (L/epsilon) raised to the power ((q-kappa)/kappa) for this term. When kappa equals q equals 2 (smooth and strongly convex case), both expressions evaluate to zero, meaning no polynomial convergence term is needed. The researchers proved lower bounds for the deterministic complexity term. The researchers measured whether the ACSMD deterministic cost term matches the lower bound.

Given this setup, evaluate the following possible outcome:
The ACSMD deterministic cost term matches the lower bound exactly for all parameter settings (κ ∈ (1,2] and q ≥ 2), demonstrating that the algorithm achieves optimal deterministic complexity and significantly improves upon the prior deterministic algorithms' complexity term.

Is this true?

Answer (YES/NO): YES